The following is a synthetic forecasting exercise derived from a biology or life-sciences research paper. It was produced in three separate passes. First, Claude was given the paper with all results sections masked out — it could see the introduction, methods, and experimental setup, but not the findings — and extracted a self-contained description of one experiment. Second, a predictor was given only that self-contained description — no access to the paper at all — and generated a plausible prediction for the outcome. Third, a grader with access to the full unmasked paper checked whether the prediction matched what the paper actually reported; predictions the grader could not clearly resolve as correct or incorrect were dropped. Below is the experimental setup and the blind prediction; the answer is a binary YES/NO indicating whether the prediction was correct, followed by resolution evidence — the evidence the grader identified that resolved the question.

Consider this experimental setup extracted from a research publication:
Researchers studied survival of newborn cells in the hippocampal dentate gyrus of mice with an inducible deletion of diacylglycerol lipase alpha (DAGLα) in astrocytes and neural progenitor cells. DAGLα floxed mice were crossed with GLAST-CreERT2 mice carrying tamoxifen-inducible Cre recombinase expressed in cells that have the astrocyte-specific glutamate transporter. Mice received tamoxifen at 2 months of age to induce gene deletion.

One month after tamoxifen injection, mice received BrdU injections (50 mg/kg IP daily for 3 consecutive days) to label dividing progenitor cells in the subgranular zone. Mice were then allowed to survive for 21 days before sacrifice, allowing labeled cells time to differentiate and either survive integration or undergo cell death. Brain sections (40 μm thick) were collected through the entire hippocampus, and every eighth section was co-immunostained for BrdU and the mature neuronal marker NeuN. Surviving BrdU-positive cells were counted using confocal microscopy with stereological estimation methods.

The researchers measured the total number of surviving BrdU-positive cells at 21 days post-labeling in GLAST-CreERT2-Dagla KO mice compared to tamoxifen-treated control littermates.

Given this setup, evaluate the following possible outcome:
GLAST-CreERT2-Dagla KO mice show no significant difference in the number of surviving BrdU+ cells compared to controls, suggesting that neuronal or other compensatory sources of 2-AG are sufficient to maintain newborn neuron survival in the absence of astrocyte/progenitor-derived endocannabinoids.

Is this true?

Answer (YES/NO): NO